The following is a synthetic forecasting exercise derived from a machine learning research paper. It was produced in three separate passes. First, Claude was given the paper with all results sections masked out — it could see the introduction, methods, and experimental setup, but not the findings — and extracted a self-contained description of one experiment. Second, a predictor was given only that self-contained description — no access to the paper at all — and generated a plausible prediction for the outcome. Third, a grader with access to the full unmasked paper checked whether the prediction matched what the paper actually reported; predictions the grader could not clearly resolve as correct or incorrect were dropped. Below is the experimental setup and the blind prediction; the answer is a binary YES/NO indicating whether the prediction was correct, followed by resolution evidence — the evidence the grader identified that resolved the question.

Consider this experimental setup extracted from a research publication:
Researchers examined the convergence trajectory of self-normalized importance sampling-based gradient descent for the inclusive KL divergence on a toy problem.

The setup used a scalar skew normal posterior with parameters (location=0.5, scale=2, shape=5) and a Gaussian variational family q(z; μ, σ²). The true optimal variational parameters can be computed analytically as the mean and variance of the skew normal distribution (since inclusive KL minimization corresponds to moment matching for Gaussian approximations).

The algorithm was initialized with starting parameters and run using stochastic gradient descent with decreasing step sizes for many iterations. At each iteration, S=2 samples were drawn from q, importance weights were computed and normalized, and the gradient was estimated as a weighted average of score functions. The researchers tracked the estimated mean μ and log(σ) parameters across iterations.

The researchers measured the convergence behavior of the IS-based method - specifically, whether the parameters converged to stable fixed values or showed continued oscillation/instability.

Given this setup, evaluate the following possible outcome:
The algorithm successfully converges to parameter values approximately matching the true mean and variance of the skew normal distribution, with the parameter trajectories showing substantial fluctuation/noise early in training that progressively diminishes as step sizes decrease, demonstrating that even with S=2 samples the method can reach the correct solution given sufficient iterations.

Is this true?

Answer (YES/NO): NO